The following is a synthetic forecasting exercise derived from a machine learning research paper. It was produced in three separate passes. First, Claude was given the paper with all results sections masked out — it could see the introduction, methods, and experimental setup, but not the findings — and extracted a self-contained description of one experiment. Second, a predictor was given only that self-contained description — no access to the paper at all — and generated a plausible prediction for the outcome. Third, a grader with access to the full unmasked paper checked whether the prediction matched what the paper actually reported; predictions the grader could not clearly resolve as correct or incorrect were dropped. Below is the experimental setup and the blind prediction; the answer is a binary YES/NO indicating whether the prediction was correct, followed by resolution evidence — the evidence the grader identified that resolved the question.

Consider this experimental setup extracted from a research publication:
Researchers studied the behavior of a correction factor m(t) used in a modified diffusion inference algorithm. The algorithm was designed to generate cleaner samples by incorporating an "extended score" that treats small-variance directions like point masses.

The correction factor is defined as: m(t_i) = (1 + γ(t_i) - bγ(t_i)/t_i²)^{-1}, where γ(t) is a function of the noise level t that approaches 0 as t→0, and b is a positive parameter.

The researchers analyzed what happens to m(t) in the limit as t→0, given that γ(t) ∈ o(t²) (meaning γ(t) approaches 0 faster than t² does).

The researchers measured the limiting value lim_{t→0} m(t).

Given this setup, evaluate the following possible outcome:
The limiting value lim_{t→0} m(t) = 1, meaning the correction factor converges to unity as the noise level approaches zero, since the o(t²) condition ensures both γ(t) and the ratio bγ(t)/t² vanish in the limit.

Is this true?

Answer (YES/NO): YES